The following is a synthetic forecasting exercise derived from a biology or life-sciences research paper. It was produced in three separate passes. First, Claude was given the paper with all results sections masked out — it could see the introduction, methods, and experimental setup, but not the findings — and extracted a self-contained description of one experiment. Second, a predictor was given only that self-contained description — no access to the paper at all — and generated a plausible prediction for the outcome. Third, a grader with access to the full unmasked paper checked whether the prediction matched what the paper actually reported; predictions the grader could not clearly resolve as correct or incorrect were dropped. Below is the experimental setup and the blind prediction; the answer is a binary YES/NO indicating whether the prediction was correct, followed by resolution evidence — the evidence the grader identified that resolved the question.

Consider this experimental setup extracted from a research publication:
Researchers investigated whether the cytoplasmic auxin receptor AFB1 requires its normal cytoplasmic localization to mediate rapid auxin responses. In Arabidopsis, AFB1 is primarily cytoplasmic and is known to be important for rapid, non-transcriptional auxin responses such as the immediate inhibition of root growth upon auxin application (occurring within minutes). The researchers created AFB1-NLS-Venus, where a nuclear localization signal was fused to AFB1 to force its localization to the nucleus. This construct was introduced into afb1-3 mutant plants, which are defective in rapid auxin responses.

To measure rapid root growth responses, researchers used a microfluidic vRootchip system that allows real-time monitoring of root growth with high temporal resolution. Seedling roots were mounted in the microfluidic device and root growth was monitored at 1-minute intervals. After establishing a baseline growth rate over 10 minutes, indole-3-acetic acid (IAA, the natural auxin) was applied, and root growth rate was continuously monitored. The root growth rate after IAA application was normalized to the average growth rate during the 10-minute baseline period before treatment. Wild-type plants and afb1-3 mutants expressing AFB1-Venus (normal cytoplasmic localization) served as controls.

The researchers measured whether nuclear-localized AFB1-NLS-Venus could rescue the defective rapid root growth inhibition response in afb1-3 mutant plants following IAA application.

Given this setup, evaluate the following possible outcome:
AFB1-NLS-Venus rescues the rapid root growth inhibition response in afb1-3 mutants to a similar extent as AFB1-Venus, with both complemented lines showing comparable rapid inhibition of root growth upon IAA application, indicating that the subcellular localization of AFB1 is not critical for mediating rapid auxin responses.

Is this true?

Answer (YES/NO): NO